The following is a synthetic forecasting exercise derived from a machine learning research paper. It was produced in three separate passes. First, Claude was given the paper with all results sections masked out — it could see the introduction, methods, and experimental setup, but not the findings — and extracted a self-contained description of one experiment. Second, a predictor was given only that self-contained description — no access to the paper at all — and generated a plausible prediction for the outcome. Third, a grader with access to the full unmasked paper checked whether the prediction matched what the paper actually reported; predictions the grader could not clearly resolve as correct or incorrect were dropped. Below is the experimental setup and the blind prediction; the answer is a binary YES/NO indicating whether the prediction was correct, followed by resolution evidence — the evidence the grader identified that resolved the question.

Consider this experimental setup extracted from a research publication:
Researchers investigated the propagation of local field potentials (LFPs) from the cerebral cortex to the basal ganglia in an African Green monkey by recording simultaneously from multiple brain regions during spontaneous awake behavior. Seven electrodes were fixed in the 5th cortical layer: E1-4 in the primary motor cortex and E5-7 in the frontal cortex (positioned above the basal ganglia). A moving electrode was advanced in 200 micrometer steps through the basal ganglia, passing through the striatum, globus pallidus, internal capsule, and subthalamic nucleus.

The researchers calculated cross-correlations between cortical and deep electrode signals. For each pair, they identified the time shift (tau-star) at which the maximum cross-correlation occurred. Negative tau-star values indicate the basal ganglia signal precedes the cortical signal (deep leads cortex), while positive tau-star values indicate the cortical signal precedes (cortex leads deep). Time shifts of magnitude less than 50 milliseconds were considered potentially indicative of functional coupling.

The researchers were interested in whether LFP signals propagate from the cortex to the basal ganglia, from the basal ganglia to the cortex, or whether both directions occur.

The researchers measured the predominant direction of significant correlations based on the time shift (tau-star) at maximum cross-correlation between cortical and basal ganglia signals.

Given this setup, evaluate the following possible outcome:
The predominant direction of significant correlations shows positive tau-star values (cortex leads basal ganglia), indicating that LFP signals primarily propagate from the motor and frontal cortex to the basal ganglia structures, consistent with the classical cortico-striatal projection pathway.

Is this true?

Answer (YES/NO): YES